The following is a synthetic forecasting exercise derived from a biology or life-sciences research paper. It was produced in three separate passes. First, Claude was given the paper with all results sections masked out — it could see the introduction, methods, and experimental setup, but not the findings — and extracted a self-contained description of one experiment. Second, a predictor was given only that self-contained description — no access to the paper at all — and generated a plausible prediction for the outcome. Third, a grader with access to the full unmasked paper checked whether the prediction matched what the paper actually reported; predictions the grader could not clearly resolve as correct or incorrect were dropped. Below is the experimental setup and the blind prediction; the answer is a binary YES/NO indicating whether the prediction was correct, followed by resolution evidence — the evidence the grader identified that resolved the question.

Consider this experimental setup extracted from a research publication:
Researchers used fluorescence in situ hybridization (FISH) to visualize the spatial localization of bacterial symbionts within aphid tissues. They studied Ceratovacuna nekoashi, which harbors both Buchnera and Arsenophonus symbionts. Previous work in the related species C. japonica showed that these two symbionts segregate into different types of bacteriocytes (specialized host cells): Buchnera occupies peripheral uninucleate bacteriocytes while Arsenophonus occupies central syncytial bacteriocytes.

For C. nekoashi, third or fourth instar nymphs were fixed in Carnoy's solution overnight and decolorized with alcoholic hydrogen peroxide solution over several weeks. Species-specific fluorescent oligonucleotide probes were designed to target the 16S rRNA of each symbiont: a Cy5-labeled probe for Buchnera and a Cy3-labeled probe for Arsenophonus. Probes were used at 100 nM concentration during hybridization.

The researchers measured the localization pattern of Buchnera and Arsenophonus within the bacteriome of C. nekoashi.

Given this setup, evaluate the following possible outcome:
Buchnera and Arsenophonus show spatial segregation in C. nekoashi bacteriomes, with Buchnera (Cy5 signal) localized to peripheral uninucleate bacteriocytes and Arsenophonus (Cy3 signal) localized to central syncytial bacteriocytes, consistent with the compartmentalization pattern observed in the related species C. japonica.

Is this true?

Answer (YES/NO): NO